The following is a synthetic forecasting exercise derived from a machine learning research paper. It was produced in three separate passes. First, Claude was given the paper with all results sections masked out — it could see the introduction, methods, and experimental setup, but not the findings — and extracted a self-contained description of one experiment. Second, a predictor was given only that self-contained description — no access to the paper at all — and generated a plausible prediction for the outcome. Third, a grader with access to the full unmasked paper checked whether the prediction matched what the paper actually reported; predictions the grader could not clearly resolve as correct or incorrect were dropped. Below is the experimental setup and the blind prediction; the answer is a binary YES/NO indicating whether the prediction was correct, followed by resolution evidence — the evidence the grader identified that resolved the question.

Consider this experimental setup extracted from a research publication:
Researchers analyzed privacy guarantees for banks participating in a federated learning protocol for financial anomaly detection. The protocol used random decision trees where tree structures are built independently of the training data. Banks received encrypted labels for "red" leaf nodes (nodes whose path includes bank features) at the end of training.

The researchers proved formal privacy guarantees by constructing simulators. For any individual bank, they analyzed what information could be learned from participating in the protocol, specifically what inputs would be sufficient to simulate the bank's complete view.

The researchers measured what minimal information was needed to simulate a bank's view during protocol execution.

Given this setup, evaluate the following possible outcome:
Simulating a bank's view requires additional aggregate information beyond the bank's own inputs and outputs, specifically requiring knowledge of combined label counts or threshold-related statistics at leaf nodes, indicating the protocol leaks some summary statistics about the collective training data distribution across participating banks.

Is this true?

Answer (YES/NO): NO